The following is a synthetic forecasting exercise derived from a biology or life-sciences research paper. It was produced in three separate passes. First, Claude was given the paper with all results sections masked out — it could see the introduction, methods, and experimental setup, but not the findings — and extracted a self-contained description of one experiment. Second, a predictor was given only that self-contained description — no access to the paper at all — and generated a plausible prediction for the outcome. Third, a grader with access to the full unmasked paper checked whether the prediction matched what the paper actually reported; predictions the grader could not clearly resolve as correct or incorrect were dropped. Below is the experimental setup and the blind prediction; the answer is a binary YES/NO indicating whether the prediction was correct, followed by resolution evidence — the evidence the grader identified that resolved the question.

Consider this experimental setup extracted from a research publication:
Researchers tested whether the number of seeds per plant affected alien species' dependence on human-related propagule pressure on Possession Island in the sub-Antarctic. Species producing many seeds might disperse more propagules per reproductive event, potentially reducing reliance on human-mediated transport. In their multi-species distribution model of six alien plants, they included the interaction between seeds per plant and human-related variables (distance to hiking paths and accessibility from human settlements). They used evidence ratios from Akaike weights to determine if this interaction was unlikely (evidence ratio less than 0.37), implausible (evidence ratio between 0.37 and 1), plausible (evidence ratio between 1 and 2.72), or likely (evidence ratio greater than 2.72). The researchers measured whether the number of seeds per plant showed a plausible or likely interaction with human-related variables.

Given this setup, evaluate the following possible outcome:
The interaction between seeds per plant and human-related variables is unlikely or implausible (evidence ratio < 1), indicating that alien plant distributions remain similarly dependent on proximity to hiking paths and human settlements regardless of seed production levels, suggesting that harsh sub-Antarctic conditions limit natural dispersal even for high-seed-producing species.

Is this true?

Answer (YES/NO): YES